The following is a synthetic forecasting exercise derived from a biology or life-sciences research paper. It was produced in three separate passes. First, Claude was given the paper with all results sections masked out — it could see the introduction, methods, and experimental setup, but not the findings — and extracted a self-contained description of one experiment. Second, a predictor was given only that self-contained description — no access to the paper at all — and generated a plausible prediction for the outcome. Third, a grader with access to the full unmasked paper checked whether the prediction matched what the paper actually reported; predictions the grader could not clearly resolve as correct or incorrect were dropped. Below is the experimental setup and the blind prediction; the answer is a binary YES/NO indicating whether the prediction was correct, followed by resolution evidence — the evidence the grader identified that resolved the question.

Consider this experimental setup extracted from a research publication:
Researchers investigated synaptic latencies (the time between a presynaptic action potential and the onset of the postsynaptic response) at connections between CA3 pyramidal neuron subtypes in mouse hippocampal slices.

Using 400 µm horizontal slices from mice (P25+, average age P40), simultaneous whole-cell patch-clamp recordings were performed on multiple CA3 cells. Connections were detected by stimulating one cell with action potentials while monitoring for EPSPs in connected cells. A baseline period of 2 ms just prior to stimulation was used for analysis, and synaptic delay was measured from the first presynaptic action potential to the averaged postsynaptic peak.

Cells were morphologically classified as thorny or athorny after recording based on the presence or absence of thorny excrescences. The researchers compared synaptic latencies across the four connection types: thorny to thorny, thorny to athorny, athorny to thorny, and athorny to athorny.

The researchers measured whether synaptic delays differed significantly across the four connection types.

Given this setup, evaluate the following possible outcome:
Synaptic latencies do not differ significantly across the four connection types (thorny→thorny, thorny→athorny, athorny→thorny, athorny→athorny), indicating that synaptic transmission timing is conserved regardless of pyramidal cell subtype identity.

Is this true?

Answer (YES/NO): YES